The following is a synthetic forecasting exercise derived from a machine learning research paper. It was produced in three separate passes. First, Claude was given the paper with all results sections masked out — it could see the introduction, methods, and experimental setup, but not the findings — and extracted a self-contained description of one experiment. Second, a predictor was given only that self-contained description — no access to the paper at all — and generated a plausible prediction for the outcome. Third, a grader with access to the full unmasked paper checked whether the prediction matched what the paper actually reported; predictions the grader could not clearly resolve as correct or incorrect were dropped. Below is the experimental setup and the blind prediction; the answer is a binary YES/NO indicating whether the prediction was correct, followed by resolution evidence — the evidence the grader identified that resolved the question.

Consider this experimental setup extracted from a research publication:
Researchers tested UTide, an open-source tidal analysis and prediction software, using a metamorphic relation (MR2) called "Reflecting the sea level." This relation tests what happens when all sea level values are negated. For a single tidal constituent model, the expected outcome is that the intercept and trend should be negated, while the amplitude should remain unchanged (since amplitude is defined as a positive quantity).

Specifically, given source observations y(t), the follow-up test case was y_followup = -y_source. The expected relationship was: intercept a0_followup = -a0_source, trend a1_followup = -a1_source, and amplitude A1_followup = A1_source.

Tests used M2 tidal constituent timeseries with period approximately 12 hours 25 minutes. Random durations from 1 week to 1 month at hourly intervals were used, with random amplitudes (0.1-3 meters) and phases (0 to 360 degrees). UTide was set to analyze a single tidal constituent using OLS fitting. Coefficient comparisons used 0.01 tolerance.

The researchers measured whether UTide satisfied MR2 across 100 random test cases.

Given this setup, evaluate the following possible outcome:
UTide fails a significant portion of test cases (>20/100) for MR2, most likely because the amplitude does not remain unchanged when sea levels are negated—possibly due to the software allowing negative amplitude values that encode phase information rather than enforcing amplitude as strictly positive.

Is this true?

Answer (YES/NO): NO